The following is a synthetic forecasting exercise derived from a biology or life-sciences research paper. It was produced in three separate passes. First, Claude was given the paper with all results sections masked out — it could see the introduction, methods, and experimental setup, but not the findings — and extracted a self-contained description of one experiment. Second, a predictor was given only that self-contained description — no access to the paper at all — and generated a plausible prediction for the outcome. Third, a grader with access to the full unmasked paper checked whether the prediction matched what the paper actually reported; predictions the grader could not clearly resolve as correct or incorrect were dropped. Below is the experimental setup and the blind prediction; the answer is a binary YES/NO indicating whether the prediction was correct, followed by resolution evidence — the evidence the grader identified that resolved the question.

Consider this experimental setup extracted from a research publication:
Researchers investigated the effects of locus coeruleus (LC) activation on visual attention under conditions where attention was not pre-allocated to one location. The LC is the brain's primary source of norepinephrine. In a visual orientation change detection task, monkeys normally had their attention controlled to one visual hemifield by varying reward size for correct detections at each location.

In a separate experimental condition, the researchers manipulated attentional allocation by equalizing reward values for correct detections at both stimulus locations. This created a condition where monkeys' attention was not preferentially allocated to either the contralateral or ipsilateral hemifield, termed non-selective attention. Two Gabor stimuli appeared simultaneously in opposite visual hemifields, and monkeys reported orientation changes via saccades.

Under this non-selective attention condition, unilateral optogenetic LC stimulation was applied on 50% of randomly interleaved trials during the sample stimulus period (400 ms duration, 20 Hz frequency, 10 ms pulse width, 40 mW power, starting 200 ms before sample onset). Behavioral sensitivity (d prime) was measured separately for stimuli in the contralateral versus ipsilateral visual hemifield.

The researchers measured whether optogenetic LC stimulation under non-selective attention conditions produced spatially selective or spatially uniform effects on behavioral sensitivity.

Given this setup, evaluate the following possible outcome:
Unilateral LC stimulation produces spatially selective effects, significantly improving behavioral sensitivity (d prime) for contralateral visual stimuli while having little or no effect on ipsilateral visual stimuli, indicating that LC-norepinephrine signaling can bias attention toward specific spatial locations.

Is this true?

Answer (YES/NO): YES